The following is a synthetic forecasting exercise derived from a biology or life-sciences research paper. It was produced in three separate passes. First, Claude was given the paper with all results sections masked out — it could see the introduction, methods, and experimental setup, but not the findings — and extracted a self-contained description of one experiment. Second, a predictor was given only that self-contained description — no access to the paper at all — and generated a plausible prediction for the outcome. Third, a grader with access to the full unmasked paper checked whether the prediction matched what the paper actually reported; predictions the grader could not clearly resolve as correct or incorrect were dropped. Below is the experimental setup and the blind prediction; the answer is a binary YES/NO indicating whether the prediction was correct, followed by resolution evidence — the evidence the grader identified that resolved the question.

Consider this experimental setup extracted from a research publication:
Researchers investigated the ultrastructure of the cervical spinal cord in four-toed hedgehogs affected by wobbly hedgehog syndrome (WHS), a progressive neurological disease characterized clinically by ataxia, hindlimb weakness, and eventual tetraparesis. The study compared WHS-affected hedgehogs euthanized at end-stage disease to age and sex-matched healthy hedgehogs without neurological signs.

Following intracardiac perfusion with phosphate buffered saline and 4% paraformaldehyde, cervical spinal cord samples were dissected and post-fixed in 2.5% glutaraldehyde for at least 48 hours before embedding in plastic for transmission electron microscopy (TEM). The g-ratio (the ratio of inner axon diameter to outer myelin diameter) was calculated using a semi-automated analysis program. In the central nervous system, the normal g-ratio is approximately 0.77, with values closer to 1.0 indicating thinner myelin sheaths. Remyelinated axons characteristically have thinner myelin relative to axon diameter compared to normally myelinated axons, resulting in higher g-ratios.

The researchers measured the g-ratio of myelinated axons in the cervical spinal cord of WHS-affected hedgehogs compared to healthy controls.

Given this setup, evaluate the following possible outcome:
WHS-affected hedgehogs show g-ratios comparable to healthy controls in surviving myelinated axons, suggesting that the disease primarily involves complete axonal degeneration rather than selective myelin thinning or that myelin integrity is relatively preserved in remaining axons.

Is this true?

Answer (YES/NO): NO